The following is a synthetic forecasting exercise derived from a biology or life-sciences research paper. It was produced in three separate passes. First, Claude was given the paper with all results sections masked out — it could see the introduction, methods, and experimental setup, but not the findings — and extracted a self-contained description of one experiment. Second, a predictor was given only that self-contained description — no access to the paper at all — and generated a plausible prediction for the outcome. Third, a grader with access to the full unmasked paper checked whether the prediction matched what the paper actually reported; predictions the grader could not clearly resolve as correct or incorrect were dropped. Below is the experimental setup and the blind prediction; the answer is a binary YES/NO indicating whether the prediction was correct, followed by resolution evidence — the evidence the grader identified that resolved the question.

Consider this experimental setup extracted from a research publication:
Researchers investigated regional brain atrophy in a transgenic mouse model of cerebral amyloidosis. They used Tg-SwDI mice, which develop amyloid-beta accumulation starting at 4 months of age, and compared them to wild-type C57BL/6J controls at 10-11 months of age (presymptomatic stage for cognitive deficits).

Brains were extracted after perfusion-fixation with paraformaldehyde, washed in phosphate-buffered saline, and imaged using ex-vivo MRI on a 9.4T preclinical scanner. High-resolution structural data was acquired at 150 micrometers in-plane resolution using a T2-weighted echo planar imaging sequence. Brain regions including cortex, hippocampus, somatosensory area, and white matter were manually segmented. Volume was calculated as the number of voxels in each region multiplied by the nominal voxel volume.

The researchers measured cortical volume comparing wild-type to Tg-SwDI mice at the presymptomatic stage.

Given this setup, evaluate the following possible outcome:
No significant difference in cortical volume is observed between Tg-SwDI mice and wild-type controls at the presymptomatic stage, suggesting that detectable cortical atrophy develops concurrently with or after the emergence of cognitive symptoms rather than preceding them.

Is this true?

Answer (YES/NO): NO